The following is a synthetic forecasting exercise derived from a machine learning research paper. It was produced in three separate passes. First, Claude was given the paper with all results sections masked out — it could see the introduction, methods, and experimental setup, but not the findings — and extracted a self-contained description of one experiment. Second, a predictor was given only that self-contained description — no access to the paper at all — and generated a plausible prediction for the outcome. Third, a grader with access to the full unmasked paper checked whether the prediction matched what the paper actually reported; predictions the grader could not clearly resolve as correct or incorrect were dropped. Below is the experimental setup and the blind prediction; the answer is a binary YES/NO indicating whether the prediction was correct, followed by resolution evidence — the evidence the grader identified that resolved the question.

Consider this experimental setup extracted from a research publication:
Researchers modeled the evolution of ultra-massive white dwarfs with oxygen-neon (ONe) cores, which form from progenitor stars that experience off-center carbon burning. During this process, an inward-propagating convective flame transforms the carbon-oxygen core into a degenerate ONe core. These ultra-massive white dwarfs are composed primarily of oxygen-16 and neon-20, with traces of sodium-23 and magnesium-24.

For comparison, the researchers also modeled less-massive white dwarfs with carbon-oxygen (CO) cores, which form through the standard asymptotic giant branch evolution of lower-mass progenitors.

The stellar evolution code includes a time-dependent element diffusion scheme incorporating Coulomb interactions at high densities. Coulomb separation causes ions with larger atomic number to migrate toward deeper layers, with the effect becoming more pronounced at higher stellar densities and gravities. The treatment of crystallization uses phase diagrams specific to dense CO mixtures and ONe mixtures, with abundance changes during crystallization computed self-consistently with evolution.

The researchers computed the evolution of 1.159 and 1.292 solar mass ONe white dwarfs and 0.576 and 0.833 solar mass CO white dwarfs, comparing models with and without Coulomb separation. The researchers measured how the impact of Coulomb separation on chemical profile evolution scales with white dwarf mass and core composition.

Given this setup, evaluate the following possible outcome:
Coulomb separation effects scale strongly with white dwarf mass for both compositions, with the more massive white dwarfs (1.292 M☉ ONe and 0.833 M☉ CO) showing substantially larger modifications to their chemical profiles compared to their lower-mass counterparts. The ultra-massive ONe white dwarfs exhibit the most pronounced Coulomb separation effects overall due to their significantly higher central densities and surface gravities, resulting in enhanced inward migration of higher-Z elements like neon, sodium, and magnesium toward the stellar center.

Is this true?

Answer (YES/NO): NO